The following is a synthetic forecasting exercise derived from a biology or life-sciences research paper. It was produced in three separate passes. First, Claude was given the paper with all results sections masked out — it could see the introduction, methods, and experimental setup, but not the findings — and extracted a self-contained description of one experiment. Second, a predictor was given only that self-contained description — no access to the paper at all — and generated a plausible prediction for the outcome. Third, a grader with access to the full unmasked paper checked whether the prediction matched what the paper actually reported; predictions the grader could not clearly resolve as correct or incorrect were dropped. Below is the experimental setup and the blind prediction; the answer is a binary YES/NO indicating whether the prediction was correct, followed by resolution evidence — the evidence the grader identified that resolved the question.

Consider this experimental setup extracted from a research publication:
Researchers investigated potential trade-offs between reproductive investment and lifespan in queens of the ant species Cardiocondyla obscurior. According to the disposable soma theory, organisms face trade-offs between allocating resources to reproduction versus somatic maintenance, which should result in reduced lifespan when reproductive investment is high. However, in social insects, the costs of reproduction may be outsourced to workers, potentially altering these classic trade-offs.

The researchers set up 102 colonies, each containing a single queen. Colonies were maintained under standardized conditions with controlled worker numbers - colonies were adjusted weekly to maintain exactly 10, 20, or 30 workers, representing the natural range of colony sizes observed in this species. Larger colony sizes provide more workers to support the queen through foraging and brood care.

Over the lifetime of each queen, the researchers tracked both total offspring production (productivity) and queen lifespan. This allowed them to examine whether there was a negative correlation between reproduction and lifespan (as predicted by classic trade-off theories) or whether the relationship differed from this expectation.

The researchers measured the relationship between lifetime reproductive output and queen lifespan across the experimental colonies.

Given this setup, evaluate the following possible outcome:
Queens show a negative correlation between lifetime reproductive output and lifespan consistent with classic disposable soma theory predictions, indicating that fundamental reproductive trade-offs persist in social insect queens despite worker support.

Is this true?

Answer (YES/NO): NO